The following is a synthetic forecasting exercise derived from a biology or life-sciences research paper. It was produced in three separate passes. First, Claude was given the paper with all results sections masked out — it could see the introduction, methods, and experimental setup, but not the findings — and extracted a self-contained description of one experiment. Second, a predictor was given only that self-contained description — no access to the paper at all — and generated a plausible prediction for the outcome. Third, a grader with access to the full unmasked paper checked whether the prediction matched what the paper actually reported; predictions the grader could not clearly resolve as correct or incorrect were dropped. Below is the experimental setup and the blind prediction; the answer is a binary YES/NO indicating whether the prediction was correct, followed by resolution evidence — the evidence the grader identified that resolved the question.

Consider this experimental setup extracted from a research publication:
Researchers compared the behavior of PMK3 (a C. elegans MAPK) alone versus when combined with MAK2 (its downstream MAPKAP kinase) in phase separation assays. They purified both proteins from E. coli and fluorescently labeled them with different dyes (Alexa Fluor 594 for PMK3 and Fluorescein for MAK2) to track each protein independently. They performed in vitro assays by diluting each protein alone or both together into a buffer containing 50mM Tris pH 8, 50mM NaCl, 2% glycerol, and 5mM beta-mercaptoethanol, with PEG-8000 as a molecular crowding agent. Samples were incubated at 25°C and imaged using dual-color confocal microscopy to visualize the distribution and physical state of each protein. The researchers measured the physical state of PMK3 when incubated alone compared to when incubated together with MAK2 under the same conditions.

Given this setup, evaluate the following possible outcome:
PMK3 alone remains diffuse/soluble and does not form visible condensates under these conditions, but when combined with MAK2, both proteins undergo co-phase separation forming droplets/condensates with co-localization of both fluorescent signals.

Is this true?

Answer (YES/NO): NO